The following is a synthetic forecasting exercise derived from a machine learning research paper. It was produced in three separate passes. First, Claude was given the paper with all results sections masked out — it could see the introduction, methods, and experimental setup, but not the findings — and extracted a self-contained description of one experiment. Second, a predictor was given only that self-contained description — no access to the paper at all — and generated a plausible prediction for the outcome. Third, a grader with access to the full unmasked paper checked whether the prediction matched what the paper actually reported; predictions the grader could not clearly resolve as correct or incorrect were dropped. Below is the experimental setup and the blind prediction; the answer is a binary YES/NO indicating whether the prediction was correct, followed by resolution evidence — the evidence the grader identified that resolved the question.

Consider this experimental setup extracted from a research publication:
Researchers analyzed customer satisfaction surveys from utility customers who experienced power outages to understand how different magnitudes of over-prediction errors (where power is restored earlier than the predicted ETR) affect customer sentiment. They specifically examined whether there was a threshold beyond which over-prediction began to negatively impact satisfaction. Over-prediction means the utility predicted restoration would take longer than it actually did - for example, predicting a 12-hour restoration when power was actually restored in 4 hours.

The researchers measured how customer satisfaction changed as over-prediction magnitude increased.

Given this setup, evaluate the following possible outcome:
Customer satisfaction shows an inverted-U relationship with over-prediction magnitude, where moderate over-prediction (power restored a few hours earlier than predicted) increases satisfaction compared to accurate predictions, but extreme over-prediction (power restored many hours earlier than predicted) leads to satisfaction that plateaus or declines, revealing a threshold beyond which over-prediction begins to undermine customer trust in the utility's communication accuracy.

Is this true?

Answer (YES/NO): NO